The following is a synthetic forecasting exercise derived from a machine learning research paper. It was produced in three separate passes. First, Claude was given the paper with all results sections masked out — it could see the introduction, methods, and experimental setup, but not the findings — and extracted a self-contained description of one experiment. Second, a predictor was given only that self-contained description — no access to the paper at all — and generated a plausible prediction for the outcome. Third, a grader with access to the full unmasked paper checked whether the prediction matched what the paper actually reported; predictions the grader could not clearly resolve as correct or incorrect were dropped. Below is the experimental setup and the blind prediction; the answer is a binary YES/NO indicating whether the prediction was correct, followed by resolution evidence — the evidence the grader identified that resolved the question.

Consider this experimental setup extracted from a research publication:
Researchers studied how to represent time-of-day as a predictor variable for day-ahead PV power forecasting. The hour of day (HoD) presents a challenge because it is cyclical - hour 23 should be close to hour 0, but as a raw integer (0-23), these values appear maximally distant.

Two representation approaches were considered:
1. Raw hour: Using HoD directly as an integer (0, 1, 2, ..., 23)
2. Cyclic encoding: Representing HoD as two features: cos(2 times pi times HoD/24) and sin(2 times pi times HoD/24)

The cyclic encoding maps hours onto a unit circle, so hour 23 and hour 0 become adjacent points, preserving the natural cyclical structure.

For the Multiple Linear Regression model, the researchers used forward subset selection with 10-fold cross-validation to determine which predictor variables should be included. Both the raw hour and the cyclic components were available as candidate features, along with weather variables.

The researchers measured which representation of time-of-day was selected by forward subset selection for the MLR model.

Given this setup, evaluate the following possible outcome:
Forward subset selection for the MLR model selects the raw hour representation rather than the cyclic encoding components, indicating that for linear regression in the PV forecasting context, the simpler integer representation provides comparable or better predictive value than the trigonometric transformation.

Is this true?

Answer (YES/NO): NO